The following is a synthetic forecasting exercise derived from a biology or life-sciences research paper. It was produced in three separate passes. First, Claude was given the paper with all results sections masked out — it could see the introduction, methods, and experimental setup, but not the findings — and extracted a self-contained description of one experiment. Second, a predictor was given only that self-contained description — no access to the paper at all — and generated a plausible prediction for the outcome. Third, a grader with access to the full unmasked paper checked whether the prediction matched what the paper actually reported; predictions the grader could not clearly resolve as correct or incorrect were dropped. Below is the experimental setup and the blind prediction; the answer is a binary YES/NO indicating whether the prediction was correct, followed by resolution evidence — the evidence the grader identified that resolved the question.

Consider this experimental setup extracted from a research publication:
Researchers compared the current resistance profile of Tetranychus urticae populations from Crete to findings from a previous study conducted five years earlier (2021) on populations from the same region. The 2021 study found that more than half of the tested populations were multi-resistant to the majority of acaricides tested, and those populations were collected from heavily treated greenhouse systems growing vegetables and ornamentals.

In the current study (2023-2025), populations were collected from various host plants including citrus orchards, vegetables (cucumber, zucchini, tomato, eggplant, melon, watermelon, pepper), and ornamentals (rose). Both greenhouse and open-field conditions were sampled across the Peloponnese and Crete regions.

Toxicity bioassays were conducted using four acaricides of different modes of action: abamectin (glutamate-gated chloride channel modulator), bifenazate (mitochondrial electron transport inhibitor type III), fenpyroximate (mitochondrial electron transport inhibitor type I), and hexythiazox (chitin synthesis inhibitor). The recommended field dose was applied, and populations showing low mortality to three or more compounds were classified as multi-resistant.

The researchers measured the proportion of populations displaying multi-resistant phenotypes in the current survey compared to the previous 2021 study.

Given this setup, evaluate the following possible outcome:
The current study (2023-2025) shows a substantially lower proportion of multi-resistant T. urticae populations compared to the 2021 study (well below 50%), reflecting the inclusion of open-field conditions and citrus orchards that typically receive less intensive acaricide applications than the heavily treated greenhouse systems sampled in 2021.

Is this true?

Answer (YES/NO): YES